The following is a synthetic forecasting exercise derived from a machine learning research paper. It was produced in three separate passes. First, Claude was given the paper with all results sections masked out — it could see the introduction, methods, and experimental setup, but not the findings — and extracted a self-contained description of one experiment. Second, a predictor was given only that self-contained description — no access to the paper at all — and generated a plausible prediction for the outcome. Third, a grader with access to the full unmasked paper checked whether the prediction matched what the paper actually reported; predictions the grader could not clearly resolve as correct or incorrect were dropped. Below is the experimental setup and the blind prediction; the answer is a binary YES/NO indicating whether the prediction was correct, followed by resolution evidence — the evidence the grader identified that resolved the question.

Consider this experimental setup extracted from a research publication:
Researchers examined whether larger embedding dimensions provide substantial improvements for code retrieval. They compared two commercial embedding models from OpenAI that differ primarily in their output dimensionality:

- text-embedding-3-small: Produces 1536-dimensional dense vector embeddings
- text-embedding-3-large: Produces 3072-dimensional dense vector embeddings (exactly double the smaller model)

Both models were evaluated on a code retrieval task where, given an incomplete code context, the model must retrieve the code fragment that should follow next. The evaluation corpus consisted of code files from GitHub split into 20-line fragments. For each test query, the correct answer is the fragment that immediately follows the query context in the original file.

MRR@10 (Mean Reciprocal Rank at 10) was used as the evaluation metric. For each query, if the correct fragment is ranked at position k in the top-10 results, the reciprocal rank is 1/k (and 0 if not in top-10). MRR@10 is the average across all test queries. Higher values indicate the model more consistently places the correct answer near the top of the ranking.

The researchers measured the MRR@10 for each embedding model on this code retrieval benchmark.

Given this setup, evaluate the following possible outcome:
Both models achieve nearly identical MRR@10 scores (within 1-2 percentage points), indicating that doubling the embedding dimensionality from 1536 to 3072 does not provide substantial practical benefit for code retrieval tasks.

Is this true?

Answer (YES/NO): YES